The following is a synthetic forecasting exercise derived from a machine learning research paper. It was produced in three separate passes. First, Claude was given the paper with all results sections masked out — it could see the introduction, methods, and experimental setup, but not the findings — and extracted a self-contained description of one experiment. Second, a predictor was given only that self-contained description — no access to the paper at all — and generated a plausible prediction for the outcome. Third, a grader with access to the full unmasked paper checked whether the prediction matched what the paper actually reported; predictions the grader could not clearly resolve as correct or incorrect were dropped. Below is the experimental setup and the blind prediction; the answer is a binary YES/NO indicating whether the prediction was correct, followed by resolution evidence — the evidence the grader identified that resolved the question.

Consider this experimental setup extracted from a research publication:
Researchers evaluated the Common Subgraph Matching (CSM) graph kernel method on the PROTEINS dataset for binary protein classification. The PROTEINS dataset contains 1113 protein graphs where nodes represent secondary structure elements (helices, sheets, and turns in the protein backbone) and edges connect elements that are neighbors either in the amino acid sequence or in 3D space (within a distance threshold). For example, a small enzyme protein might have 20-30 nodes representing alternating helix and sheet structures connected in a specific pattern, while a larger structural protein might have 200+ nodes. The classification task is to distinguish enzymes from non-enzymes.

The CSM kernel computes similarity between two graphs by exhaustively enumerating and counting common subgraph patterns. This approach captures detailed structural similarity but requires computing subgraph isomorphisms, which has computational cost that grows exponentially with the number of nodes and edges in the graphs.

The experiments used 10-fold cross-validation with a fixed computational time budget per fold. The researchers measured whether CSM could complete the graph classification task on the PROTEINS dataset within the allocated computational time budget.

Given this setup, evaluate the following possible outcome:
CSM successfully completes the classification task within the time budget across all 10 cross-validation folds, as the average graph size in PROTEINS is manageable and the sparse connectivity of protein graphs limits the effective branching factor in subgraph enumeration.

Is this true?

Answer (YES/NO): NO